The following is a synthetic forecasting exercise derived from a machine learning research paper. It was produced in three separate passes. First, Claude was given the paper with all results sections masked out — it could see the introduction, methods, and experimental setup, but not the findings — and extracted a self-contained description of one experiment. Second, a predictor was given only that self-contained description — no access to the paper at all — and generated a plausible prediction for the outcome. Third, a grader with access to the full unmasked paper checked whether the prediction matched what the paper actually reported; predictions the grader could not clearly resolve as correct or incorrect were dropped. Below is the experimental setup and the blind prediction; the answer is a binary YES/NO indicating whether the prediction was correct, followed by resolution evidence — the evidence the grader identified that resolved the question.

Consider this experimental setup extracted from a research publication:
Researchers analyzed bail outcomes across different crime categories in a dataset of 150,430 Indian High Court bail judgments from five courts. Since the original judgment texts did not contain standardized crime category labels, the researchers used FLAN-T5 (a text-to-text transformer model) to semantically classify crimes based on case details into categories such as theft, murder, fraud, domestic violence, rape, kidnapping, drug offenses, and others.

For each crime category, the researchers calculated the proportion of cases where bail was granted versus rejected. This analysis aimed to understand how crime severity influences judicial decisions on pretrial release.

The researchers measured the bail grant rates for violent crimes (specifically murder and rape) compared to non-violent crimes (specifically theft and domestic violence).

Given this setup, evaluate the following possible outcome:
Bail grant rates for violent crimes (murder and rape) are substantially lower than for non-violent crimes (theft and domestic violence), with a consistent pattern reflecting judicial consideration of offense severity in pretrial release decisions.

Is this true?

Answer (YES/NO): YES